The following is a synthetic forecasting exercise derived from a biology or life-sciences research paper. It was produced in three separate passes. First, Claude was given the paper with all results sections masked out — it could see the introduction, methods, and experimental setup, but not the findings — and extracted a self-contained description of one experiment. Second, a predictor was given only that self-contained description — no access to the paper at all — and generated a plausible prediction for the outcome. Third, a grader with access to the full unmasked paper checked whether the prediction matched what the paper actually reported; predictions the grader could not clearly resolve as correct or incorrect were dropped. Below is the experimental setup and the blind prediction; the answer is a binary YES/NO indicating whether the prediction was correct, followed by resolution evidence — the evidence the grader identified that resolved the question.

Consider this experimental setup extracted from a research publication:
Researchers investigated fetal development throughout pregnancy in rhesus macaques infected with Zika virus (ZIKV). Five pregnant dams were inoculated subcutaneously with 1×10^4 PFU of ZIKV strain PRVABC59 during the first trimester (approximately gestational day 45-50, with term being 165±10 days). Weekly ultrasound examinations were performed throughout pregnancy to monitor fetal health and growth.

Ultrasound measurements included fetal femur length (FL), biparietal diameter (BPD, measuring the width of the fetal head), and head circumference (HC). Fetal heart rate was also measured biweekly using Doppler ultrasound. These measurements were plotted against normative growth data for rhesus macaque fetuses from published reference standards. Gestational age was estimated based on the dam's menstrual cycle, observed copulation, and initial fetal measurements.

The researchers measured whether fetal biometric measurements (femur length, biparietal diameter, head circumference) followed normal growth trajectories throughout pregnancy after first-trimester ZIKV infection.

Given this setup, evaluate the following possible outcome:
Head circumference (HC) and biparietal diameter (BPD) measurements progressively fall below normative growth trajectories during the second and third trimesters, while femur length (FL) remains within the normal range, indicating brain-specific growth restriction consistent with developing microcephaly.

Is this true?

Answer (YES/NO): NO